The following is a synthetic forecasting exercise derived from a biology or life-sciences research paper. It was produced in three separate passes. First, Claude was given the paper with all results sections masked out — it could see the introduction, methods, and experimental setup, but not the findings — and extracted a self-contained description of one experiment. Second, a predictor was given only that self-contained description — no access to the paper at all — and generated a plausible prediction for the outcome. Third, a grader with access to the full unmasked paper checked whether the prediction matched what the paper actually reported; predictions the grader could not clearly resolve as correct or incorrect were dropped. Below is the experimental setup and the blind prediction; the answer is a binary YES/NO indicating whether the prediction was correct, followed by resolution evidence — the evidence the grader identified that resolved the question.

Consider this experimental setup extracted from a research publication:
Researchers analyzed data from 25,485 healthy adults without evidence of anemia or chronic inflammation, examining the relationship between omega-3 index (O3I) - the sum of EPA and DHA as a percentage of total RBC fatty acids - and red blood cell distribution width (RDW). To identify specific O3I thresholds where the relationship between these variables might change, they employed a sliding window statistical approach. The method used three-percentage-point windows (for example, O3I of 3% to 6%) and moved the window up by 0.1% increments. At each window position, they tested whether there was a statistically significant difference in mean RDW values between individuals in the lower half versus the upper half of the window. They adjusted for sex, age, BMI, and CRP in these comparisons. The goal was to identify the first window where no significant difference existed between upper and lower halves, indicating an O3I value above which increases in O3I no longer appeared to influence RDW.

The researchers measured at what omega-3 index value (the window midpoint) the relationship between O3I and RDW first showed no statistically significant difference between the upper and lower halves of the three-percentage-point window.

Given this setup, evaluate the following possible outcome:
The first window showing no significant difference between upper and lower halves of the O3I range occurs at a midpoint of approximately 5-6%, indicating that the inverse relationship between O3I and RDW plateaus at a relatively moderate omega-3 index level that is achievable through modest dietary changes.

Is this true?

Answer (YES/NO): YES